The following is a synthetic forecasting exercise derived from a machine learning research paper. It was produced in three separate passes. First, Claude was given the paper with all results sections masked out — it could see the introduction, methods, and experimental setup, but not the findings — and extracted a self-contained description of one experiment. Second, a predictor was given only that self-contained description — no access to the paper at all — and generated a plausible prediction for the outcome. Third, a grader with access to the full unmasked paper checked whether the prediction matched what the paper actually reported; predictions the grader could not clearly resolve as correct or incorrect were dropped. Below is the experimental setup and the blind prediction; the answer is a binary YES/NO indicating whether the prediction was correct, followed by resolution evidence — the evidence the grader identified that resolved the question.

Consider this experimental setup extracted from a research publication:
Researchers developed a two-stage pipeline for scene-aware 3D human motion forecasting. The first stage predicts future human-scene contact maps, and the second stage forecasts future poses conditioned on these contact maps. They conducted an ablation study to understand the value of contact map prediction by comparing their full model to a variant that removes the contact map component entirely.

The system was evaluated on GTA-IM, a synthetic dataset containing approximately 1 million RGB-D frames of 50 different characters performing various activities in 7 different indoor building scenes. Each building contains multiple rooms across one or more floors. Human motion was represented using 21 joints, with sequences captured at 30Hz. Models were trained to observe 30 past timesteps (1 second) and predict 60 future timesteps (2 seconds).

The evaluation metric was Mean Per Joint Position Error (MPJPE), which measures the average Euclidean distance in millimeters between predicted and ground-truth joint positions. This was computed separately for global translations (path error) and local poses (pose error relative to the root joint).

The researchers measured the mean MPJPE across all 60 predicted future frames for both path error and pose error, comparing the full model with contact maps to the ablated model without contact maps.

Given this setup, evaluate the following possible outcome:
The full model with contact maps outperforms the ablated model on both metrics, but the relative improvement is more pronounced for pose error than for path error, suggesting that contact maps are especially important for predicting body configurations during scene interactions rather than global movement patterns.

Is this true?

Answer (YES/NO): YES